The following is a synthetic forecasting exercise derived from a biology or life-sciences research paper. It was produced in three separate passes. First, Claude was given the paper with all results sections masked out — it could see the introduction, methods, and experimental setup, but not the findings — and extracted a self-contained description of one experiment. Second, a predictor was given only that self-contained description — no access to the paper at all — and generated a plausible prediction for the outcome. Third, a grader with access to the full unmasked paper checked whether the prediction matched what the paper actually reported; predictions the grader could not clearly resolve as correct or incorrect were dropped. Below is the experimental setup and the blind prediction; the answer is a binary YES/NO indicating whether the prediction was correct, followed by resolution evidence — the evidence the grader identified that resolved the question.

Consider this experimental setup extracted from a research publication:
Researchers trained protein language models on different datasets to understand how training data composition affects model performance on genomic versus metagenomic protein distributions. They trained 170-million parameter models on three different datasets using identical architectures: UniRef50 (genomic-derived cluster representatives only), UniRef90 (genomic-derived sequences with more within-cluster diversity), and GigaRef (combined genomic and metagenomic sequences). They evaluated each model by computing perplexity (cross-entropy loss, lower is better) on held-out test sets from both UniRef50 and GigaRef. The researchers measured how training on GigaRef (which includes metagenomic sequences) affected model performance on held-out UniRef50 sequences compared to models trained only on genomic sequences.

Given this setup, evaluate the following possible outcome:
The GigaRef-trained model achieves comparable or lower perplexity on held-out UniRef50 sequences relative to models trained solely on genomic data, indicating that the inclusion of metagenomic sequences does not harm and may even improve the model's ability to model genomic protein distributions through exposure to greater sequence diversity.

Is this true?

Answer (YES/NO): NO